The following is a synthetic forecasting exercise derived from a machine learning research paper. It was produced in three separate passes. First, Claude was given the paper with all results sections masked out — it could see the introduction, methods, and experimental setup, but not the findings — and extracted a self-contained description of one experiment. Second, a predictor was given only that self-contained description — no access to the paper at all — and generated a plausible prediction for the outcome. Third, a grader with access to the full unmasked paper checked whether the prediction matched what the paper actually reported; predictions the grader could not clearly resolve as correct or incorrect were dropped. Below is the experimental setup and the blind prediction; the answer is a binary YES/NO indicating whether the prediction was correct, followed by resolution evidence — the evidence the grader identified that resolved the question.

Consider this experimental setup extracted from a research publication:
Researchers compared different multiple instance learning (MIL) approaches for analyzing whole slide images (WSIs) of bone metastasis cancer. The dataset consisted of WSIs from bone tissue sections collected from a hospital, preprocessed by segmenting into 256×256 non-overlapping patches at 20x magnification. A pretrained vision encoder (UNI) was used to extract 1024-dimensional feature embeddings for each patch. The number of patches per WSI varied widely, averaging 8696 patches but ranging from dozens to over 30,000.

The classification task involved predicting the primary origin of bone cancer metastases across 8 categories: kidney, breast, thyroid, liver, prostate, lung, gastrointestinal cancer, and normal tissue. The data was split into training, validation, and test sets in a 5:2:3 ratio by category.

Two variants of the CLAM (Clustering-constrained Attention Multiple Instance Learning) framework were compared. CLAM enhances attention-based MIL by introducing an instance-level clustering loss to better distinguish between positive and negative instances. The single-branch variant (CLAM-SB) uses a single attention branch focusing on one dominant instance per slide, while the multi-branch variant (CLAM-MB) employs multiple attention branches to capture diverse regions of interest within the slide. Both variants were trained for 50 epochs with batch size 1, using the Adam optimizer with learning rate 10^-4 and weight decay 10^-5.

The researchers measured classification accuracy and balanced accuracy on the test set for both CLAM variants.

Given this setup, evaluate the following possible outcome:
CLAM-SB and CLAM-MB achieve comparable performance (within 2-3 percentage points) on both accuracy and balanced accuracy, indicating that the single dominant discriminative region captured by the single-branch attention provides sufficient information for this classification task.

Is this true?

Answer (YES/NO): YES